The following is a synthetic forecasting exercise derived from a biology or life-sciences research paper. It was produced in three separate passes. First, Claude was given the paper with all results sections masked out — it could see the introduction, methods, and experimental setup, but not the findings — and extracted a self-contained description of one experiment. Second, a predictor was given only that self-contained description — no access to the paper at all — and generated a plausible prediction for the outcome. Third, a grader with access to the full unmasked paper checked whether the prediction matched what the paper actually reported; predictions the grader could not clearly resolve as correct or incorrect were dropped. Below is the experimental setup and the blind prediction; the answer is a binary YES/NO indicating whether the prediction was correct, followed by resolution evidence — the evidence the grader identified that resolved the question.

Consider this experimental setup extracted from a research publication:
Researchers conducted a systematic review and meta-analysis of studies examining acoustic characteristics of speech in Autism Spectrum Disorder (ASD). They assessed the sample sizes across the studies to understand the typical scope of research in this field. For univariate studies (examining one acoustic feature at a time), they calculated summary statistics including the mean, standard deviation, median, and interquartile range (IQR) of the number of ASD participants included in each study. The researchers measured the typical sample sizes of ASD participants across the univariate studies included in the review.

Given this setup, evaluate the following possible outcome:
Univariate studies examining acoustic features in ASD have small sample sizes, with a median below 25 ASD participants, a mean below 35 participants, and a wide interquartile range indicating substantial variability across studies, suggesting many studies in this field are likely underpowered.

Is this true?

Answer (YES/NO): NO